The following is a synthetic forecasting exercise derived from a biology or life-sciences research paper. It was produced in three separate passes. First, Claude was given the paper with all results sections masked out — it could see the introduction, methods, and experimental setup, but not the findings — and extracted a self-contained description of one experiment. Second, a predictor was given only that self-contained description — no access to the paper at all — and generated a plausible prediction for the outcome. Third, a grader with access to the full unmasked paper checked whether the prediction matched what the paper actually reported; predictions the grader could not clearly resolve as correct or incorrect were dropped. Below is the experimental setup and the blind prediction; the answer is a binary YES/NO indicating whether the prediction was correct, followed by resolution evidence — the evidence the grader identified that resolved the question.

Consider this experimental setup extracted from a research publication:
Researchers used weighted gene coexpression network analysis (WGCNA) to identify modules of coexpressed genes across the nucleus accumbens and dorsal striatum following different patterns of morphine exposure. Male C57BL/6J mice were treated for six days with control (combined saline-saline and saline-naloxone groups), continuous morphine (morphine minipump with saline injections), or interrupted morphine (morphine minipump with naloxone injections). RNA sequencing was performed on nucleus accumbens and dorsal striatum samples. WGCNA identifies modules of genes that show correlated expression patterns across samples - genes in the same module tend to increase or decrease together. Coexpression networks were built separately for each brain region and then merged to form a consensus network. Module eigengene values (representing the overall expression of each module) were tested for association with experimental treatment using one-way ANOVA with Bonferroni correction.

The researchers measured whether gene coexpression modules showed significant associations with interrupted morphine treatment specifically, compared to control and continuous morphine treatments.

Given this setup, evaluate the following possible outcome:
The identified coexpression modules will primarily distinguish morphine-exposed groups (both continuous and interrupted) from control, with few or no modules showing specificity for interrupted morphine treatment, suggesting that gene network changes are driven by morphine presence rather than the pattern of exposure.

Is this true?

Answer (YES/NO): NO